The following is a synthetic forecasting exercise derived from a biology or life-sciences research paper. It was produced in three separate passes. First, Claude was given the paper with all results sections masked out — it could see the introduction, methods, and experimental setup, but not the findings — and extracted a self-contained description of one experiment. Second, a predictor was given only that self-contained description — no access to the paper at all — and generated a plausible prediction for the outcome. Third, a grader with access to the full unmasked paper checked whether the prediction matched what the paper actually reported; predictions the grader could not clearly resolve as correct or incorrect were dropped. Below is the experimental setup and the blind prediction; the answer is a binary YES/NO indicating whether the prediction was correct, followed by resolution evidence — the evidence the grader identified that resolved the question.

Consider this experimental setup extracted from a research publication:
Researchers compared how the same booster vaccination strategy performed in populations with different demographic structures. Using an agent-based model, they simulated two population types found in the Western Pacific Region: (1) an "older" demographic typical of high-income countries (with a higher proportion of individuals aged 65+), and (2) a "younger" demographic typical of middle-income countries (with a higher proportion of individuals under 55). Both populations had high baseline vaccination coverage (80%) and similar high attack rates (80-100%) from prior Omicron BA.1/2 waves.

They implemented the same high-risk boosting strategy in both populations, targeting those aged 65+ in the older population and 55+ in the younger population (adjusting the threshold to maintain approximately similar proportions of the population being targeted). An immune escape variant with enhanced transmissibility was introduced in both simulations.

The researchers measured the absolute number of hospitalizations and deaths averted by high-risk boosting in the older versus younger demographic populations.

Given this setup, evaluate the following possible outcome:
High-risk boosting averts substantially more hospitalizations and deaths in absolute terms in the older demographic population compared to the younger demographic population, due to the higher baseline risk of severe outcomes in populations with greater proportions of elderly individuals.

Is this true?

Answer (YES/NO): YES